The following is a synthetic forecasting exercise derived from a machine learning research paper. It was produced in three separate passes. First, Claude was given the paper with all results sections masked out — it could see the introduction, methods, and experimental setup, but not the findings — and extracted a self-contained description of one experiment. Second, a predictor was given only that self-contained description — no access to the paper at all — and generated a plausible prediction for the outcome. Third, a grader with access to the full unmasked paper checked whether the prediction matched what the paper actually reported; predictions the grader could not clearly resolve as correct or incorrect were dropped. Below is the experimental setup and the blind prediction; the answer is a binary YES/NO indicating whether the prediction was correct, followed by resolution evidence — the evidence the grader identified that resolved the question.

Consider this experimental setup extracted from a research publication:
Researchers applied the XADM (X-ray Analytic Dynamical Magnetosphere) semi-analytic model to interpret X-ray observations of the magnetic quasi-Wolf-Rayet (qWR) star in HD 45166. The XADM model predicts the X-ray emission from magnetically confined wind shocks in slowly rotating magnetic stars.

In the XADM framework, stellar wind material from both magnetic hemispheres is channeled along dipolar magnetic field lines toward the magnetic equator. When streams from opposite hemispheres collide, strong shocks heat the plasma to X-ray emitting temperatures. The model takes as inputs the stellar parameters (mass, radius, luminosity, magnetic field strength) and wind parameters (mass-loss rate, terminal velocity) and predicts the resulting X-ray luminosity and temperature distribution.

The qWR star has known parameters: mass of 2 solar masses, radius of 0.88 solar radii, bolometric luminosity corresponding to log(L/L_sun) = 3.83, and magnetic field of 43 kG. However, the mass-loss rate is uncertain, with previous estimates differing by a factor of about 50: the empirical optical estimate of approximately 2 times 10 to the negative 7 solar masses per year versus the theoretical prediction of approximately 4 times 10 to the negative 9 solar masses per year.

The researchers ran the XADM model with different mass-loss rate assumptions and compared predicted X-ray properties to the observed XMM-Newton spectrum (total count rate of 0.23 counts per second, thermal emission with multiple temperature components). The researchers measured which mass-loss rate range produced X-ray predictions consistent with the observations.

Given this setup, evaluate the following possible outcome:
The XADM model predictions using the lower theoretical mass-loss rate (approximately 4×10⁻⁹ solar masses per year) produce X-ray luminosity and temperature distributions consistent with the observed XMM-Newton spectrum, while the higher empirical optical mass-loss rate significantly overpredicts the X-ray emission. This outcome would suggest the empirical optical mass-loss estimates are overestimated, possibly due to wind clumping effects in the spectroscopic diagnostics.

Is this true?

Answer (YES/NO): NO